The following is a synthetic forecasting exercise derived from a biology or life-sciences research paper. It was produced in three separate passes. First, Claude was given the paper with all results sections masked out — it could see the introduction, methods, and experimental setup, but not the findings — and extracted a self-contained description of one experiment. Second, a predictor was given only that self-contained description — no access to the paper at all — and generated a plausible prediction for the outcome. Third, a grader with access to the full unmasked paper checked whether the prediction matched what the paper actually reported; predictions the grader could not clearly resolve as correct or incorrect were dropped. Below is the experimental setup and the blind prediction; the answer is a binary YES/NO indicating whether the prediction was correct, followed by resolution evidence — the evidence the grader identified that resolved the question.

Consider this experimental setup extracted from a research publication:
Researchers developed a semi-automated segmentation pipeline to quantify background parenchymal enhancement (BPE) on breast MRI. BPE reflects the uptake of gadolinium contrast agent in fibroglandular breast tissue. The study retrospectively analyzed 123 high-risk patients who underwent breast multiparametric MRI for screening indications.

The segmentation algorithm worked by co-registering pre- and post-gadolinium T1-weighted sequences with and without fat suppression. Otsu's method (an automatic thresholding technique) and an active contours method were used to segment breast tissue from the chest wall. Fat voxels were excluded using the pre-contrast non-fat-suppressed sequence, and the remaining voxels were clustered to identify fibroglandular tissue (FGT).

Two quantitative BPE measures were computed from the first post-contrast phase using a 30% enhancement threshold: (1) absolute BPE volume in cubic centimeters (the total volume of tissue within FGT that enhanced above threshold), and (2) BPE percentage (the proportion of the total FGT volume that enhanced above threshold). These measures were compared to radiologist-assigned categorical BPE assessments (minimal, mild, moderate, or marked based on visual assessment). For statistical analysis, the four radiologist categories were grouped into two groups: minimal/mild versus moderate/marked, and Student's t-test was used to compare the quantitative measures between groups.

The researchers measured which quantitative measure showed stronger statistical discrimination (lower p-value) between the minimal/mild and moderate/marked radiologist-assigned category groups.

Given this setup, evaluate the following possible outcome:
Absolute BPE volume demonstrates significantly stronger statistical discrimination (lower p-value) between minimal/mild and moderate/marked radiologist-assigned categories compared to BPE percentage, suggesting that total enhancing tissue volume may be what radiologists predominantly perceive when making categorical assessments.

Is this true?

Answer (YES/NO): NO